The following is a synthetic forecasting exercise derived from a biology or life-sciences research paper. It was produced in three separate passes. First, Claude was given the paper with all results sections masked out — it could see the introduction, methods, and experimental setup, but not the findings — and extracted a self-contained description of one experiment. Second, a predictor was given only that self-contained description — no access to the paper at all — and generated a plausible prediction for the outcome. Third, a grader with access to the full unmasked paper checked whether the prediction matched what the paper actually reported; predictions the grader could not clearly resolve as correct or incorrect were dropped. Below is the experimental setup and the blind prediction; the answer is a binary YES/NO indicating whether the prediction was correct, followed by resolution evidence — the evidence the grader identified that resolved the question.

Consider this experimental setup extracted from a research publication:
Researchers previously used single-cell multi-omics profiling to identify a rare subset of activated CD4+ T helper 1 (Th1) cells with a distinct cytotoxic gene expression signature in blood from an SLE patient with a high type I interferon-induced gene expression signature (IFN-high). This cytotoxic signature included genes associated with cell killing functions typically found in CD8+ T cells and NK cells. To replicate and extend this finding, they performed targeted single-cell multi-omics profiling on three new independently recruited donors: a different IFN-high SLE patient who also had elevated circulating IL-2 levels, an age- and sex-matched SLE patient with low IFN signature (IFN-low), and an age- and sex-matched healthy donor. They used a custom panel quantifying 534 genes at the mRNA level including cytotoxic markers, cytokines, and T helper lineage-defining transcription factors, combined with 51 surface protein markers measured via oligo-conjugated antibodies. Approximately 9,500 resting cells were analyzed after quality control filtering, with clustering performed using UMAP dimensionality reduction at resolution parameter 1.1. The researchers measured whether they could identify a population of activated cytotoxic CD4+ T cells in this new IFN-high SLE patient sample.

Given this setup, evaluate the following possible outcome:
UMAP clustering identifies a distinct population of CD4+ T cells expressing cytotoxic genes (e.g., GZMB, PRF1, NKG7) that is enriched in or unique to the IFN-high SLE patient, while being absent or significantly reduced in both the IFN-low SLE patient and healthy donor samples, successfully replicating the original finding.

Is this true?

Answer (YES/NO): YES